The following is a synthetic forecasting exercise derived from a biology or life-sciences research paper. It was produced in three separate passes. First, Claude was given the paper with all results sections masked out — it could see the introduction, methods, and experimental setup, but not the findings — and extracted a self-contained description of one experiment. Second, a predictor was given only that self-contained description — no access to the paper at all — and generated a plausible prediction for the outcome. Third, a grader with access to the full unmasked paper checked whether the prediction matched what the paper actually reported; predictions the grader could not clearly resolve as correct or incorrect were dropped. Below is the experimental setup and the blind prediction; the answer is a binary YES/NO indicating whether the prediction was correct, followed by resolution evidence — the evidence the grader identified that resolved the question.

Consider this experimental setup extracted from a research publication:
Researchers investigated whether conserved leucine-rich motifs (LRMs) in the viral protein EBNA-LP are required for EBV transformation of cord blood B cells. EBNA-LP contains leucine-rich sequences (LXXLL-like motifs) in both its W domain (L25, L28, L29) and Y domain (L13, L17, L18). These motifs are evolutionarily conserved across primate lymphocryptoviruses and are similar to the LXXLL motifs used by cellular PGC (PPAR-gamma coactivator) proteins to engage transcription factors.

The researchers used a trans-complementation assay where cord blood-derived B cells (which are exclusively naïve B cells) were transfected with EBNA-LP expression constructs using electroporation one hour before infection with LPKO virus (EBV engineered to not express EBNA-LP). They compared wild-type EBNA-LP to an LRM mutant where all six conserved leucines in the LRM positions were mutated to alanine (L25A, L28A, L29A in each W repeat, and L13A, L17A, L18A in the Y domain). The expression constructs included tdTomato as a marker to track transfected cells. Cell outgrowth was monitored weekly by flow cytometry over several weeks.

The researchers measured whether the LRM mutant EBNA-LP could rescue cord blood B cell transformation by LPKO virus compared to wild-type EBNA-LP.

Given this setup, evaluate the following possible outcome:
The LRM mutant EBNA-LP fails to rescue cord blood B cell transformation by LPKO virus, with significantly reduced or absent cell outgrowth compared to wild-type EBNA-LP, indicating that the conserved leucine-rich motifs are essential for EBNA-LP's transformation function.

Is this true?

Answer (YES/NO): YES